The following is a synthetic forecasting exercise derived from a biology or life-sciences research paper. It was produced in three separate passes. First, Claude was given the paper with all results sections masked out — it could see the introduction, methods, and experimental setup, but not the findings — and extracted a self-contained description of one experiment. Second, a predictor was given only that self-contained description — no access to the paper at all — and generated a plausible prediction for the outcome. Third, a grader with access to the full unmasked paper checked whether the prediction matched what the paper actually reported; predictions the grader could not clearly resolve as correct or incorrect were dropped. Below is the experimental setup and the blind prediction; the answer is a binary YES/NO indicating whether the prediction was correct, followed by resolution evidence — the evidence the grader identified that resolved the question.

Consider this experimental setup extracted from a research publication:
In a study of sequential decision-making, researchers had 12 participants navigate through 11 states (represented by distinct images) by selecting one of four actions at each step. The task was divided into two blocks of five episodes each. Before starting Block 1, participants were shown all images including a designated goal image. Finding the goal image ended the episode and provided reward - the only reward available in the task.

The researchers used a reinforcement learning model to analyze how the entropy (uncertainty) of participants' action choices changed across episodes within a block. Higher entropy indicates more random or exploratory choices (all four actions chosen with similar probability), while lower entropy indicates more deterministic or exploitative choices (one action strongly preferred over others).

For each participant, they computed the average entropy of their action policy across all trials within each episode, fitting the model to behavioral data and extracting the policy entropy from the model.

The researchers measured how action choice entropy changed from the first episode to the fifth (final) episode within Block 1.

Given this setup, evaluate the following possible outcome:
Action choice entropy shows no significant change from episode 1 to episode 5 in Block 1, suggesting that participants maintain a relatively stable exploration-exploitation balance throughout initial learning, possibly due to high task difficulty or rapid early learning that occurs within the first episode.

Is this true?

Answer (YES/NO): NO